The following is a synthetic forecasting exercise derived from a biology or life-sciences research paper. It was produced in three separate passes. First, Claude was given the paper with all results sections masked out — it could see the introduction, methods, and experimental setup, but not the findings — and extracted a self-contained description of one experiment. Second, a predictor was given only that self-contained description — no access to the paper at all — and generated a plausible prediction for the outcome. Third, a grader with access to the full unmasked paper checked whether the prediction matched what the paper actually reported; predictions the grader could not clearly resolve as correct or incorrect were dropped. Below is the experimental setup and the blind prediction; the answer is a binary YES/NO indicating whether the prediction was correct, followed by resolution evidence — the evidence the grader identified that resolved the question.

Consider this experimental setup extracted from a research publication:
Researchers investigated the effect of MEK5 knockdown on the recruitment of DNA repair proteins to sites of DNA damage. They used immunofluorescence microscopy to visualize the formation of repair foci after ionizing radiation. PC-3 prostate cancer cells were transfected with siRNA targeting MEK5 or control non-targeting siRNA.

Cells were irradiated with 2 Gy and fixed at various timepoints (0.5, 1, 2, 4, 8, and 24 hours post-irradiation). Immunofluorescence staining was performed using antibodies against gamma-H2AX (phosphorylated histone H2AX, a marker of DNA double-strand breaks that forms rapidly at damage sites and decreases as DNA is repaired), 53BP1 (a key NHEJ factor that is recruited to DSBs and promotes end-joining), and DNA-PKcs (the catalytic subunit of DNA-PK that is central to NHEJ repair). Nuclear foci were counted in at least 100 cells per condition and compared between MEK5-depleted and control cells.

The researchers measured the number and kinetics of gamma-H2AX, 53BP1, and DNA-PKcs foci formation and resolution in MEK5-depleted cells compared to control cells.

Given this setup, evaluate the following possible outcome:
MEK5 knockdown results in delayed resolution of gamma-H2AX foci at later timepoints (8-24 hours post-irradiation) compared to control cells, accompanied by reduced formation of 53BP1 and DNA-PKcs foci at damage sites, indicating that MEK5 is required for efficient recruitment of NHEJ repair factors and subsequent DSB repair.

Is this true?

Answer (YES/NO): NO